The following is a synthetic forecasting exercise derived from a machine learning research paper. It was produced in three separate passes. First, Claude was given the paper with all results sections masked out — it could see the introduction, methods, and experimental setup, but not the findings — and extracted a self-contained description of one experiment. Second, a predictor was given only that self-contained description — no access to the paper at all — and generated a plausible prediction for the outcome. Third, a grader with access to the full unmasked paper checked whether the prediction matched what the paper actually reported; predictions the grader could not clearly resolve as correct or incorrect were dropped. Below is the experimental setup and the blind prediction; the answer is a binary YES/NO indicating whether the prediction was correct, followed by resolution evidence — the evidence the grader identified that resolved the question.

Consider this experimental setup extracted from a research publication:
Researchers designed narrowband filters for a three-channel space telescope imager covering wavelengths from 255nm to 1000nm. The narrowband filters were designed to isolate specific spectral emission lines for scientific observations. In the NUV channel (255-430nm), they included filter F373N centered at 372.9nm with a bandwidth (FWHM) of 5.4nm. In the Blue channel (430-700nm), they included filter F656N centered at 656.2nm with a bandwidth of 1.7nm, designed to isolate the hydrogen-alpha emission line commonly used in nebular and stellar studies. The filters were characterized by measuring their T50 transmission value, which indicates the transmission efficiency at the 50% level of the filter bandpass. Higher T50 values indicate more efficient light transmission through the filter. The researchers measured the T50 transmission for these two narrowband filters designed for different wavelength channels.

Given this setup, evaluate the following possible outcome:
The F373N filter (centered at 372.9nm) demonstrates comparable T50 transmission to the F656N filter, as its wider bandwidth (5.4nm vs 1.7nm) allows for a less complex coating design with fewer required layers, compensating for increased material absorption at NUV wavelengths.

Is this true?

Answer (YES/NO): NO